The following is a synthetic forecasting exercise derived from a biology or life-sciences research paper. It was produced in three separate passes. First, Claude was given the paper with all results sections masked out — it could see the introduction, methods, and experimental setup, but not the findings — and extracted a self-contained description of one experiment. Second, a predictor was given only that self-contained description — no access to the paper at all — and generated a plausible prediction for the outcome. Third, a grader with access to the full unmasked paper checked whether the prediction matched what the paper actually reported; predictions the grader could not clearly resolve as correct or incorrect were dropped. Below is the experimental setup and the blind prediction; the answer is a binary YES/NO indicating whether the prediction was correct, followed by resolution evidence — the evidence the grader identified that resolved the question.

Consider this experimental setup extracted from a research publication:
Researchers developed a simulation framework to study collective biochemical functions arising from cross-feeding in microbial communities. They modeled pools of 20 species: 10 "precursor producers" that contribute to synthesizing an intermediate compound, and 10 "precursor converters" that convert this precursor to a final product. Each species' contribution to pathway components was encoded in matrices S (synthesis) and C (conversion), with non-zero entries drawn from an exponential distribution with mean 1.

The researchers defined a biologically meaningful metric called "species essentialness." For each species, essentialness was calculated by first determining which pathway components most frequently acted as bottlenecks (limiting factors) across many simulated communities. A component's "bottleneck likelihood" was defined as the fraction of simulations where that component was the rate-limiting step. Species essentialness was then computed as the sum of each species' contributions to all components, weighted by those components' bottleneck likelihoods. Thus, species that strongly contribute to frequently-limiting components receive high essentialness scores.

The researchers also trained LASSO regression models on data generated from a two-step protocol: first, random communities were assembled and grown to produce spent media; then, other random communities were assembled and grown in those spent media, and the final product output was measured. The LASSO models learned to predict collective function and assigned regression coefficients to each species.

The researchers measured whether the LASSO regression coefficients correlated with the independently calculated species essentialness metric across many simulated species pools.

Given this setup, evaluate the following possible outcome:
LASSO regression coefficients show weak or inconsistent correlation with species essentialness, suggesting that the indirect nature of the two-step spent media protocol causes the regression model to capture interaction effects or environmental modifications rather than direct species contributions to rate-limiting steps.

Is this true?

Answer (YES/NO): NO